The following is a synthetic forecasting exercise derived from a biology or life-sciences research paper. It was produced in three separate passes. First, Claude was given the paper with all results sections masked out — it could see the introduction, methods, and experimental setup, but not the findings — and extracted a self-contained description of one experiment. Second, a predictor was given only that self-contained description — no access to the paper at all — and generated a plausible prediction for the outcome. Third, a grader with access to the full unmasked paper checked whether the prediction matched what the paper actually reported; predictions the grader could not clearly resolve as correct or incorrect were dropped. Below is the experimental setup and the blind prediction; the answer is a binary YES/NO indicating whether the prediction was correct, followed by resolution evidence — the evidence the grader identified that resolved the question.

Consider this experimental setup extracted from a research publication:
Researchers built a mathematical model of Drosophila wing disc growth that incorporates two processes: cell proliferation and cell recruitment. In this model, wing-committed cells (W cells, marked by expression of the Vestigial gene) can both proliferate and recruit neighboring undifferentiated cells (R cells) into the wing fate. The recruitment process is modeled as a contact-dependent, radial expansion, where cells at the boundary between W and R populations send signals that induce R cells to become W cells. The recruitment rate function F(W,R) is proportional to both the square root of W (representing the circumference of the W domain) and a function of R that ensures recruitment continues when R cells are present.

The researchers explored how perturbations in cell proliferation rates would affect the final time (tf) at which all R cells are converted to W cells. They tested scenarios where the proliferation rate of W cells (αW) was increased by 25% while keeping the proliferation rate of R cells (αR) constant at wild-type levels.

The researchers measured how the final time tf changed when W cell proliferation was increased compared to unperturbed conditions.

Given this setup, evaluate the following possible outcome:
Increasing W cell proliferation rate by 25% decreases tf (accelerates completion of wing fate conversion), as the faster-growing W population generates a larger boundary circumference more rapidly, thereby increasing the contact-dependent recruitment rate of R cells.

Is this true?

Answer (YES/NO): YES